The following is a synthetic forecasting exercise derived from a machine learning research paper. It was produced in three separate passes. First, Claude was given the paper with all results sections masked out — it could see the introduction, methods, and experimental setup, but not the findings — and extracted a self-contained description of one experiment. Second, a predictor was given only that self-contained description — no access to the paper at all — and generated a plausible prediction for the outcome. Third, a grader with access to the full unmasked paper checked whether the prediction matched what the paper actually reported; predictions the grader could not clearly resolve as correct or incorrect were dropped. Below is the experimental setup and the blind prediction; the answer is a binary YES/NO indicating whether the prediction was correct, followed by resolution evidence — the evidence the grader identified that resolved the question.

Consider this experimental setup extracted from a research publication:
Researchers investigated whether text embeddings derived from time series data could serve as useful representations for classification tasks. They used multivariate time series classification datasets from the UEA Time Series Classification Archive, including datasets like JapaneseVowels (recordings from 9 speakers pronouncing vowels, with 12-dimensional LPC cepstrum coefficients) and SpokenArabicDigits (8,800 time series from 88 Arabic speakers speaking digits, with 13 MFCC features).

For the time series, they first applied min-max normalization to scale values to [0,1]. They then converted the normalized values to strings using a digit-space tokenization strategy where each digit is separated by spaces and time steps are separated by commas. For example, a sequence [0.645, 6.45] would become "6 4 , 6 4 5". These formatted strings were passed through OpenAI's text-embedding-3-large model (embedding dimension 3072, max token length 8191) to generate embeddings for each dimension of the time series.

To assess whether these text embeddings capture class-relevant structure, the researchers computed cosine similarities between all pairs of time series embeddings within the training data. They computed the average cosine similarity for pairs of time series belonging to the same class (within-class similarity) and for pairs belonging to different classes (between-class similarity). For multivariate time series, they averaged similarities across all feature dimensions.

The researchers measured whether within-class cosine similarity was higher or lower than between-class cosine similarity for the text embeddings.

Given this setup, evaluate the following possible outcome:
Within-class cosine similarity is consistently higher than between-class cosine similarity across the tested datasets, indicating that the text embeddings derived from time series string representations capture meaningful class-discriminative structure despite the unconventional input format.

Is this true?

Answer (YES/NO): YES